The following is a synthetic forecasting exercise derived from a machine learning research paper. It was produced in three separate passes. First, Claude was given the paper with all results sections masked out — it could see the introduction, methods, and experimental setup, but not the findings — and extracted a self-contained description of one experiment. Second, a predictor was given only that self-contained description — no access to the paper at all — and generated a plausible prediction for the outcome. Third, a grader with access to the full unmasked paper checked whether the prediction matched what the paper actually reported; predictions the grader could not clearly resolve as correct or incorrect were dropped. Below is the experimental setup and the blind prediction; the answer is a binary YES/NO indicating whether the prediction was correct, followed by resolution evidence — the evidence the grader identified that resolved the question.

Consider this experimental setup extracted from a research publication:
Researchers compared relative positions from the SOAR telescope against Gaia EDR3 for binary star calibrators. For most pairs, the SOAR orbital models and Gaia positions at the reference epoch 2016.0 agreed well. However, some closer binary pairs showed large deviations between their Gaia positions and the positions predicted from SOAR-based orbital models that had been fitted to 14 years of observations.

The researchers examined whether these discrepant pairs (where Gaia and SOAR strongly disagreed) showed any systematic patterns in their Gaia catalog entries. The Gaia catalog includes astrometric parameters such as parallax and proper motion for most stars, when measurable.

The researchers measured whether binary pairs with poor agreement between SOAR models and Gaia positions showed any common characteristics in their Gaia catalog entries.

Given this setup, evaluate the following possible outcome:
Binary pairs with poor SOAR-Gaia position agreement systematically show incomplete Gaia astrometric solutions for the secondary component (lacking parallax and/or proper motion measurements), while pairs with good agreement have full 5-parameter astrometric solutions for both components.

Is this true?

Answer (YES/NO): YES